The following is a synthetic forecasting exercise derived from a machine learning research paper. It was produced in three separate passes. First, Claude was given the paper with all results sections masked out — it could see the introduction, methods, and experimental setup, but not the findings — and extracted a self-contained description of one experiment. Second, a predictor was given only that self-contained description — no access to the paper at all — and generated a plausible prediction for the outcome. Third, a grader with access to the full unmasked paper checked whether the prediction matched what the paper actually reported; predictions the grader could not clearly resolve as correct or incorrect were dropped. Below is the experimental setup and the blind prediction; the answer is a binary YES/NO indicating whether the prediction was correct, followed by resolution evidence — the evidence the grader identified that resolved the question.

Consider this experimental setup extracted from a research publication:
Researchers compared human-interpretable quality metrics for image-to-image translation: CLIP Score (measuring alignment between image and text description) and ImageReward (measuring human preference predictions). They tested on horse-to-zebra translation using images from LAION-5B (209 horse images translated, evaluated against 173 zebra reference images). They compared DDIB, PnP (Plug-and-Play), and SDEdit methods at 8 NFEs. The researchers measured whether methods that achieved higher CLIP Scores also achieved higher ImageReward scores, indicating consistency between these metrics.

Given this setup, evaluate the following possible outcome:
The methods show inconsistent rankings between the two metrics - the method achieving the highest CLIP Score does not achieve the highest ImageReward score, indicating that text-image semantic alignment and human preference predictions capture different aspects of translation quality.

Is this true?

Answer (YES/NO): YES